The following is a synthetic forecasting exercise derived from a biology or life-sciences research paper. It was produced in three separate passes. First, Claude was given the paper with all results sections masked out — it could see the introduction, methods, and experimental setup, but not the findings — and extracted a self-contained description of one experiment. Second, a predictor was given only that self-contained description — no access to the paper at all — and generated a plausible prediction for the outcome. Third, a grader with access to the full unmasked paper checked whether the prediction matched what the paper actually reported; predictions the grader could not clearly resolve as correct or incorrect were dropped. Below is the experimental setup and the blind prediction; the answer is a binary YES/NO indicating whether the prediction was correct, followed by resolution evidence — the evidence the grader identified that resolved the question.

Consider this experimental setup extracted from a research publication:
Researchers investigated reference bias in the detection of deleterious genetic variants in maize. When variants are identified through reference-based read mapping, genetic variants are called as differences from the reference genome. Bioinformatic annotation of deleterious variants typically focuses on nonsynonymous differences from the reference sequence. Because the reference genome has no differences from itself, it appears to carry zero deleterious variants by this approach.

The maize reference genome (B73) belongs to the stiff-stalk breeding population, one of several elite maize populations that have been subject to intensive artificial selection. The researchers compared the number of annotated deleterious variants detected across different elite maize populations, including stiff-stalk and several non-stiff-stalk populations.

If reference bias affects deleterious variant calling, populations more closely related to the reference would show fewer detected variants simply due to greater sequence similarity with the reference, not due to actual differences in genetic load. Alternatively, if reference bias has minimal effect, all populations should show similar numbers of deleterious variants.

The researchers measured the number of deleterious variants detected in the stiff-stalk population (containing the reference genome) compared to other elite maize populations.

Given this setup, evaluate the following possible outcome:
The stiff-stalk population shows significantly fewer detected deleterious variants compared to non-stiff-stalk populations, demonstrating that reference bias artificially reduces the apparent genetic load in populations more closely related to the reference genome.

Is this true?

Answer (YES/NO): YES